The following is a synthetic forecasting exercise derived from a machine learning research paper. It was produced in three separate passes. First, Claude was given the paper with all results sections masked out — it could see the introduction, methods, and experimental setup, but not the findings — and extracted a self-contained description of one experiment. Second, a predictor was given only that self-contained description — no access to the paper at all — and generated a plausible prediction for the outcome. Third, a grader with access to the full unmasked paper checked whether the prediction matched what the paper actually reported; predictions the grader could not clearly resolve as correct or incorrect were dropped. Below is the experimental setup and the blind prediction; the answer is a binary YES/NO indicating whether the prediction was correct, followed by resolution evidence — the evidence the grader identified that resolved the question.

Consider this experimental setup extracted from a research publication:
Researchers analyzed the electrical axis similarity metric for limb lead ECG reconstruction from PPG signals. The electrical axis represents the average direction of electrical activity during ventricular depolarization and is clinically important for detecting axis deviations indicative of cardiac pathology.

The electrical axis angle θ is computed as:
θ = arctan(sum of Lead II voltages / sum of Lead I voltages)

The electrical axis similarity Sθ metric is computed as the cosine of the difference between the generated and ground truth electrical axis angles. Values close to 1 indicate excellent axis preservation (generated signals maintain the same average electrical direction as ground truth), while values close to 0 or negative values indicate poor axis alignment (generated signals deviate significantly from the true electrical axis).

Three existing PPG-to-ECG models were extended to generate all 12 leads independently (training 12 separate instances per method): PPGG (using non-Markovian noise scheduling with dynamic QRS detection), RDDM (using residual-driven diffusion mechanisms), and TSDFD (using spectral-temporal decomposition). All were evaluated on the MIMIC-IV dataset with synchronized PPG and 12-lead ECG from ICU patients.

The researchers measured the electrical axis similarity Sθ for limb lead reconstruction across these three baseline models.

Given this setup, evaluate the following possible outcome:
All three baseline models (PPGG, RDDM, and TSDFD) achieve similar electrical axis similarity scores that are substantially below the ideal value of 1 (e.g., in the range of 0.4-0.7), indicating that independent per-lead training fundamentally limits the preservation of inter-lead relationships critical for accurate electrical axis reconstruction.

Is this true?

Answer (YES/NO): NO